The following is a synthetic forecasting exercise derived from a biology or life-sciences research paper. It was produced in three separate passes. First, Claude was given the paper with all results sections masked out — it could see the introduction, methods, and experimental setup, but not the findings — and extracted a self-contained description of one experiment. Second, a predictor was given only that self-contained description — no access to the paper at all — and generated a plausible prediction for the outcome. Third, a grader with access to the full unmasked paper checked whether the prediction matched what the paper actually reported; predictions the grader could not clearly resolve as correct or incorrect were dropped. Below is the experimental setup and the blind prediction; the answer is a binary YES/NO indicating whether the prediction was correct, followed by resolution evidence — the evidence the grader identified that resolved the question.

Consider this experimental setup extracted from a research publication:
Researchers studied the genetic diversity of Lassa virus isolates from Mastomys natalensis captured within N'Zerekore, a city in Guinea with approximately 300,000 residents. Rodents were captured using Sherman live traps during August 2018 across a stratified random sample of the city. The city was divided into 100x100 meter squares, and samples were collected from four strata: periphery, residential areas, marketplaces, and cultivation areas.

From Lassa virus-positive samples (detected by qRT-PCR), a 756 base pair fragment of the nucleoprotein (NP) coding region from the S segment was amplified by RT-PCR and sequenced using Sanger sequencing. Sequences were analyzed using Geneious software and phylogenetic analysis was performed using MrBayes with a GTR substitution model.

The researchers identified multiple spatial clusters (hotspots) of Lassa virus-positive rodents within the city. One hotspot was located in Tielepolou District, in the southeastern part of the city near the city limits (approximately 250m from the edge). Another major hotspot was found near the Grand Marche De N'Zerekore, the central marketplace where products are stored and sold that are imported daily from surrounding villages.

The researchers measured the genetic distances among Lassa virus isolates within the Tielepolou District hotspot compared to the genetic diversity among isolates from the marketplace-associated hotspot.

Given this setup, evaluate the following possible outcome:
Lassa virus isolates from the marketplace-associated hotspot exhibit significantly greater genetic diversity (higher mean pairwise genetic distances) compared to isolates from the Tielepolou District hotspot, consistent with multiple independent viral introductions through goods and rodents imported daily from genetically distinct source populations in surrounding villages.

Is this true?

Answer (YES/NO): YES